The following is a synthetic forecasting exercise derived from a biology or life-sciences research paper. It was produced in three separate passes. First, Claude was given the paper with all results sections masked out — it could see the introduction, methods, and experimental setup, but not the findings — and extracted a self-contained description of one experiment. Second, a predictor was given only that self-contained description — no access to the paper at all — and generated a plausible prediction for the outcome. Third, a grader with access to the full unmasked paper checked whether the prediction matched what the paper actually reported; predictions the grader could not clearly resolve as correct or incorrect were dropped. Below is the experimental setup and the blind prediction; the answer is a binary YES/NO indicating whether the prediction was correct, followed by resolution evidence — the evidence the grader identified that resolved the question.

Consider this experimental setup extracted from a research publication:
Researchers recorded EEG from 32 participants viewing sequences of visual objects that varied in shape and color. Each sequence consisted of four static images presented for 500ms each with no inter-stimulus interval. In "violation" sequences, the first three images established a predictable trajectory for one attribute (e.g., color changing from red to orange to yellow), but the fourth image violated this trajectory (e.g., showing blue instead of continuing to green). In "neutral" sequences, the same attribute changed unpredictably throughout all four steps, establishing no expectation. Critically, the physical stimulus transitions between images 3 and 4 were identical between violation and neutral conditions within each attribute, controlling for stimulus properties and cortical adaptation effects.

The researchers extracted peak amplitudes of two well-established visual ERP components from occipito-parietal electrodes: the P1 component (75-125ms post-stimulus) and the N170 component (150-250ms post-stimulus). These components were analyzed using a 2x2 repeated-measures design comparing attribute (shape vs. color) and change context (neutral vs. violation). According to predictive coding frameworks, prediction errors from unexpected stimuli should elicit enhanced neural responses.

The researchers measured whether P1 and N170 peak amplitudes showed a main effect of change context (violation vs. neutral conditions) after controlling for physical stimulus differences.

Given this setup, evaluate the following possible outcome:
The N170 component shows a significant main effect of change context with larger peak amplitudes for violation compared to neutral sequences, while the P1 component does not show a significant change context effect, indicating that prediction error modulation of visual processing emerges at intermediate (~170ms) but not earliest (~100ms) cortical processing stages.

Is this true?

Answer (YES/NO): NO